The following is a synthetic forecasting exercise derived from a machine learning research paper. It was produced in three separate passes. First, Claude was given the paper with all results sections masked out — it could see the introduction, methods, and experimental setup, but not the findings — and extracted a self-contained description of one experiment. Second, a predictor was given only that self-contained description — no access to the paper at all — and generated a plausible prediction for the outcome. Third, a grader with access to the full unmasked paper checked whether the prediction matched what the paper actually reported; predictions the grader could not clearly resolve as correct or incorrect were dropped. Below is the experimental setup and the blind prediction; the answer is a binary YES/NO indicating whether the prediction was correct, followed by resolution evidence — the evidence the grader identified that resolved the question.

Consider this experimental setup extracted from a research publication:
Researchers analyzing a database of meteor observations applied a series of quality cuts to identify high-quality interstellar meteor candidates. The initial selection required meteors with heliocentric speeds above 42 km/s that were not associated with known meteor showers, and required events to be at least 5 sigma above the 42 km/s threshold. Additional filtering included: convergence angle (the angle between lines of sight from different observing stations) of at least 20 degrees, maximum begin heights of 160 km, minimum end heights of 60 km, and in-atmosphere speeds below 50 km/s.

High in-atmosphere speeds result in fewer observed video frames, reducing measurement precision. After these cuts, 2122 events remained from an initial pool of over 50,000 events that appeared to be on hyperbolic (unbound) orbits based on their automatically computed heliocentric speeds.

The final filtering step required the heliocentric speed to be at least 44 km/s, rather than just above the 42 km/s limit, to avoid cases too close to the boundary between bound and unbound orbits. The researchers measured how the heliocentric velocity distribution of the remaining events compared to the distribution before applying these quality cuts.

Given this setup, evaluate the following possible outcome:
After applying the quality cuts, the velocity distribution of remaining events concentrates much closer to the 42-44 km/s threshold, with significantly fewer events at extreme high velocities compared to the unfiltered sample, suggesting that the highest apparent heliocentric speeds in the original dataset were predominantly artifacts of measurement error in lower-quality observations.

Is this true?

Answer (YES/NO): NO